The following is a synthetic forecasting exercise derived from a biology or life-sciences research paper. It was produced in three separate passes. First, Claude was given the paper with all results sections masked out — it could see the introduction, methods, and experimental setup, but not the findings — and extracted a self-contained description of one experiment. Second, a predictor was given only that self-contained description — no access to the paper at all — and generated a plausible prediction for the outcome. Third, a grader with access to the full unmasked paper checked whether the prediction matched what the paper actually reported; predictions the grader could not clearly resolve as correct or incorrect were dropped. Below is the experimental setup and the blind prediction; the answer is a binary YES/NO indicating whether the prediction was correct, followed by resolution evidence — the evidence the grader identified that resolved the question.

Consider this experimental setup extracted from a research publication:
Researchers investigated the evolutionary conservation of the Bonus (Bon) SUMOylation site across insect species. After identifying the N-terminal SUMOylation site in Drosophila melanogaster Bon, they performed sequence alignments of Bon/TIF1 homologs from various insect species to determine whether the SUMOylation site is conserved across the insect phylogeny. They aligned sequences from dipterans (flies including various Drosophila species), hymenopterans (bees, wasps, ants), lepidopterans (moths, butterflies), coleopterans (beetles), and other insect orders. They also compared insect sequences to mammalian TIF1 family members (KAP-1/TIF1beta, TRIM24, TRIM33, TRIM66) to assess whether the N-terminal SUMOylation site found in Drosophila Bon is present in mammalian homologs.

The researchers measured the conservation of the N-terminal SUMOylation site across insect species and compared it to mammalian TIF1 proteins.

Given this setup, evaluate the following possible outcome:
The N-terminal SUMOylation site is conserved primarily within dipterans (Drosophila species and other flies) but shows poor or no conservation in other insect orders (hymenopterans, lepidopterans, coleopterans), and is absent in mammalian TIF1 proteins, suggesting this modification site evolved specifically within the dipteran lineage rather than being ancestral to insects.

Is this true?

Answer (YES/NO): NO